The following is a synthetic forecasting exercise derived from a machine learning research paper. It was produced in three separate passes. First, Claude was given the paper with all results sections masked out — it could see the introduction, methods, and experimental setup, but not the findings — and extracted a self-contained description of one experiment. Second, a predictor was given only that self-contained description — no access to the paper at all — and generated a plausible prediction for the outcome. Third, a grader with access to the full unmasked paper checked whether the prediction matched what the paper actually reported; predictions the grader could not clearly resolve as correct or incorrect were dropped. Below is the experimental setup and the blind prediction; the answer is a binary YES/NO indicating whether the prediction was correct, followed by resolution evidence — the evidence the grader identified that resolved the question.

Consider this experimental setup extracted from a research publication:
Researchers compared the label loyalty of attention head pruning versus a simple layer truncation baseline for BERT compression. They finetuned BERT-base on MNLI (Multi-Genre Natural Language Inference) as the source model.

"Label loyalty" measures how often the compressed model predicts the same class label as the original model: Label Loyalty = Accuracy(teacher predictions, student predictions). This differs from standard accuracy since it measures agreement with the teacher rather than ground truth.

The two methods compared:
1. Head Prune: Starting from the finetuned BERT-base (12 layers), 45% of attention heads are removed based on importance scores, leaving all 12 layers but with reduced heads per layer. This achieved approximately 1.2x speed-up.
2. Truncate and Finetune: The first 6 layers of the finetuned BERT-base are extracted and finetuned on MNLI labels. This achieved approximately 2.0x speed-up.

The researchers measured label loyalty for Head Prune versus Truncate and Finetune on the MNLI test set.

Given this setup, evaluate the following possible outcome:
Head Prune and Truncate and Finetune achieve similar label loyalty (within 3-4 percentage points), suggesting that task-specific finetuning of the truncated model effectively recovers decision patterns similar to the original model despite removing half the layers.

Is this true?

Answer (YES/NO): YES